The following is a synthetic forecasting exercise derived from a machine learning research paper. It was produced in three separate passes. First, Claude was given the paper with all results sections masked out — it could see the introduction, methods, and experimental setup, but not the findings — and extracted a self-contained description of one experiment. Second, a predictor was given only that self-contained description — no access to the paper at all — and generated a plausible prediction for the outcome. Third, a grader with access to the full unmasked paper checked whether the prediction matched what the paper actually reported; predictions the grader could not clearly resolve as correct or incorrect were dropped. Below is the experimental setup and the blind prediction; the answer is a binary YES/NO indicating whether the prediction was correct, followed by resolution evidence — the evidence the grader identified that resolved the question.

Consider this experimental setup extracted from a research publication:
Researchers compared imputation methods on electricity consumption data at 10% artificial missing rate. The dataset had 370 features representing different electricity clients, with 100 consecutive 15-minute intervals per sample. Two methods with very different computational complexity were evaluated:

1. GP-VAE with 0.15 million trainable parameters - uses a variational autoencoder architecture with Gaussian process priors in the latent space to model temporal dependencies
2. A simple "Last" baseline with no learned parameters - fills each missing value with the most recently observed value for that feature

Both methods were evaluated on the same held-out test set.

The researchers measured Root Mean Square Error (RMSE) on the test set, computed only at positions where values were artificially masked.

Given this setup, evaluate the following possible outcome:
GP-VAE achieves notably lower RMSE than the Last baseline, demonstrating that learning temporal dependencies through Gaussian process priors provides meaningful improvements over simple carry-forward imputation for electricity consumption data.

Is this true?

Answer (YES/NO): NO